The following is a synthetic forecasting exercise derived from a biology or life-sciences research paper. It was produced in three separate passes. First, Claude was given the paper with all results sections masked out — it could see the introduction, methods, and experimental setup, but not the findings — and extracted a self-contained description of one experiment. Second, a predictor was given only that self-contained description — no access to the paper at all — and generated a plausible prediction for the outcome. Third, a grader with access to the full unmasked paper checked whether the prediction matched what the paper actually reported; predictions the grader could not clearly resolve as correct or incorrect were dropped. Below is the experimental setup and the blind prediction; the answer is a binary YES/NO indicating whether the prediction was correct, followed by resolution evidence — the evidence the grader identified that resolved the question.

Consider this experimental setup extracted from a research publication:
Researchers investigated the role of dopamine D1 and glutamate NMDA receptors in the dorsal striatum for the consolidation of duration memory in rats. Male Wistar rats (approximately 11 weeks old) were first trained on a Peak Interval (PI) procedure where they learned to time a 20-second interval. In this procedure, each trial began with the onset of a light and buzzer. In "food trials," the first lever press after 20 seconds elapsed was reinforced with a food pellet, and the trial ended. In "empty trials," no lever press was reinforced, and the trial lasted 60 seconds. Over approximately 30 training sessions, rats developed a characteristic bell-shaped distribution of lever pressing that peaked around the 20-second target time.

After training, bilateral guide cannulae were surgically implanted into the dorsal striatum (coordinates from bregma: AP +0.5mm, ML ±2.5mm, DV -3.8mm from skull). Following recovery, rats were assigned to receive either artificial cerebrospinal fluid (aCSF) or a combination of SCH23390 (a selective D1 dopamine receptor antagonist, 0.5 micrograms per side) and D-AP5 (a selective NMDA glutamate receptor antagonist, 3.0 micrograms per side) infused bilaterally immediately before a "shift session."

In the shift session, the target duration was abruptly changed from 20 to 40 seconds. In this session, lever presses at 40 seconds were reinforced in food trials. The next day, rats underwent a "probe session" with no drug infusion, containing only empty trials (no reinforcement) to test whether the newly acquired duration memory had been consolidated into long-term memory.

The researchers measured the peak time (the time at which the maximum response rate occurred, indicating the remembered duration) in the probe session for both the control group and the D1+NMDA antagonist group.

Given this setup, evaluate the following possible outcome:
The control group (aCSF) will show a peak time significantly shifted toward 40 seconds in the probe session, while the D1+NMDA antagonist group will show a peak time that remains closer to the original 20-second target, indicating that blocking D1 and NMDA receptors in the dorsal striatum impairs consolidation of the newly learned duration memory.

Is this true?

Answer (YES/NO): NO